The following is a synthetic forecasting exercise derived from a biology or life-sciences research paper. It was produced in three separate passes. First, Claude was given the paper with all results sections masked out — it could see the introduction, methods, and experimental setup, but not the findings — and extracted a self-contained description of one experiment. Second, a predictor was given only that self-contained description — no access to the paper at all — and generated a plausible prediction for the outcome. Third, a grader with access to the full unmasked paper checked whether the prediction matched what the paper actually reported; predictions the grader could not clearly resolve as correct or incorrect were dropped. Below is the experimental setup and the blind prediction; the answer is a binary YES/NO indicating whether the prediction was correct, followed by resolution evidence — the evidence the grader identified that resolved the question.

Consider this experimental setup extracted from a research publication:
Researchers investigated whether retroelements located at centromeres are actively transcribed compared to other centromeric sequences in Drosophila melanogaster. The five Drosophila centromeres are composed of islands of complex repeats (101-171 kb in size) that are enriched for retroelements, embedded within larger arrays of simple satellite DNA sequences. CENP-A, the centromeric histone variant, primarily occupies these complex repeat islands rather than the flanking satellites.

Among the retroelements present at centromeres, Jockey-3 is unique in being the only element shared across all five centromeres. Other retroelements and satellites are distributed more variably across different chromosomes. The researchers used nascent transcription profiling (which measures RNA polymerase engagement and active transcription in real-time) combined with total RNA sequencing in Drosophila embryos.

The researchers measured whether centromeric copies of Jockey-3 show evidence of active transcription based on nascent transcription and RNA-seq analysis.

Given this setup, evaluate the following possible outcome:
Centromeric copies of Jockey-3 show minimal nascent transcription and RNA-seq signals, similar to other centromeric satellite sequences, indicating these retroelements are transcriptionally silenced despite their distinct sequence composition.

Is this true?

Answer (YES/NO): NO